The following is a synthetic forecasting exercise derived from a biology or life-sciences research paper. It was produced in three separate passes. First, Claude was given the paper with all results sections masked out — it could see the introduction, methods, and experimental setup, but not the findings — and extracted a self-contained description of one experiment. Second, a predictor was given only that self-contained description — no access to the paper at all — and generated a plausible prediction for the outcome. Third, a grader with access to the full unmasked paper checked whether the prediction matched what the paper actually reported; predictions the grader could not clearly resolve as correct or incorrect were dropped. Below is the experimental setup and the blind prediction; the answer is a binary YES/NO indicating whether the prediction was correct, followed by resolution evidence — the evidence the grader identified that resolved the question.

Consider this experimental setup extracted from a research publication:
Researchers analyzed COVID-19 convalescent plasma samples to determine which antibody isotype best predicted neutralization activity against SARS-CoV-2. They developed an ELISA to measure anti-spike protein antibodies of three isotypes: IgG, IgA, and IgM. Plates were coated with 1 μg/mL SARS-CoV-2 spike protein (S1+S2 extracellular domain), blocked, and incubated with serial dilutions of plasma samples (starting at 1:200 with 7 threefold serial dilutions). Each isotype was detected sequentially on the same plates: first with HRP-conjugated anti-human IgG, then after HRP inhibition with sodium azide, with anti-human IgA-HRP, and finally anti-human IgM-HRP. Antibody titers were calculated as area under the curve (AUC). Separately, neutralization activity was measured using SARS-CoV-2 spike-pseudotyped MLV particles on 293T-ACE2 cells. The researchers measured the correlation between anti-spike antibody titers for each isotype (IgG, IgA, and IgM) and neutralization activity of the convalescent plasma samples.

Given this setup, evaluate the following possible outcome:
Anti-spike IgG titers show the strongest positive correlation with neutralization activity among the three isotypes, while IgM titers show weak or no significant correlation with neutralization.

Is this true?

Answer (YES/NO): YES